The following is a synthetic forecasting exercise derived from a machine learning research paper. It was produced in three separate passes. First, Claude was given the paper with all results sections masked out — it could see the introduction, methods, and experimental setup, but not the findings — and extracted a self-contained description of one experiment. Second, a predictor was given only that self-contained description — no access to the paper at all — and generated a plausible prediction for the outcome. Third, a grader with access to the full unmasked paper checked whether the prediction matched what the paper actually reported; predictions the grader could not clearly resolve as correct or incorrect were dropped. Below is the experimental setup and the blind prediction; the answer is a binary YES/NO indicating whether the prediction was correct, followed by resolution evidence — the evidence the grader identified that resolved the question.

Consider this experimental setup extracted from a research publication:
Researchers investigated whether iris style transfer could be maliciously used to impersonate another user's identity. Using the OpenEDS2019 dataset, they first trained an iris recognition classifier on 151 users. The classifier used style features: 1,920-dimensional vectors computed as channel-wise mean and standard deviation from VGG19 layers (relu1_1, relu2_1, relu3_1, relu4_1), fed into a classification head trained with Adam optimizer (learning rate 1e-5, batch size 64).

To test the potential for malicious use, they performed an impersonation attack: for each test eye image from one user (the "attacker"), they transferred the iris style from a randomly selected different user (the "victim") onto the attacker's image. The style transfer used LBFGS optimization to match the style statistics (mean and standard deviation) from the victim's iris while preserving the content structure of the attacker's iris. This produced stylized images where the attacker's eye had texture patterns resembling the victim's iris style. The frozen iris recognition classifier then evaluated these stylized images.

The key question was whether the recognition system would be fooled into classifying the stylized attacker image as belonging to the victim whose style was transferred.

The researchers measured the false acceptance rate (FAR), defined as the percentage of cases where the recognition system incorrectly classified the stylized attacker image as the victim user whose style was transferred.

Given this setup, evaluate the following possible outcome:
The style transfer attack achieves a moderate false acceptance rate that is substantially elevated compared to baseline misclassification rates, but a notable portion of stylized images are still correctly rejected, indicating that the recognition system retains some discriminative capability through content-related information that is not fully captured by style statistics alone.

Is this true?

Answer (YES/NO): NO